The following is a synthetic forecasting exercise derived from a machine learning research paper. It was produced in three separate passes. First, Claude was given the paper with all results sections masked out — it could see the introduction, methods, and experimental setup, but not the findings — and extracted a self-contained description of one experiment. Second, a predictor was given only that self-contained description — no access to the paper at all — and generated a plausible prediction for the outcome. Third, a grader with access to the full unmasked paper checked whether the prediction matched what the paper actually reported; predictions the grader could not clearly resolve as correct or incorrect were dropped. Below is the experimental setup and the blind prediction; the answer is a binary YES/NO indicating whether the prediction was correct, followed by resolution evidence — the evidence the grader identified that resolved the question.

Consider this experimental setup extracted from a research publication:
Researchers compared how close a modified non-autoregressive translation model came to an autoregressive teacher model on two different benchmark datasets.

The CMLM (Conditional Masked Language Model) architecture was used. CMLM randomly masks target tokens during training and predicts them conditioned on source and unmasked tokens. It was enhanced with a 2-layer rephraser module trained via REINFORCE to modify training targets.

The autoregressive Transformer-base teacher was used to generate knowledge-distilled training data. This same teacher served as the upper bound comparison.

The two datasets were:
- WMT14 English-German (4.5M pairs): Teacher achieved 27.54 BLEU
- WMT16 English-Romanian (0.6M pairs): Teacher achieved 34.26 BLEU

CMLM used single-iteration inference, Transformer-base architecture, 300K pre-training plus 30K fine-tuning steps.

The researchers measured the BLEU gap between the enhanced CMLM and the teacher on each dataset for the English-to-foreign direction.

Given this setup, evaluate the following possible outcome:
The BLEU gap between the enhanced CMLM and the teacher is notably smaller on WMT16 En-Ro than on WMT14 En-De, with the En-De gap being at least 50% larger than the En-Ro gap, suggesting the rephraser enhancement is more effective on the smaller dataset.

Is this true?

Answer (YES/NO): NO